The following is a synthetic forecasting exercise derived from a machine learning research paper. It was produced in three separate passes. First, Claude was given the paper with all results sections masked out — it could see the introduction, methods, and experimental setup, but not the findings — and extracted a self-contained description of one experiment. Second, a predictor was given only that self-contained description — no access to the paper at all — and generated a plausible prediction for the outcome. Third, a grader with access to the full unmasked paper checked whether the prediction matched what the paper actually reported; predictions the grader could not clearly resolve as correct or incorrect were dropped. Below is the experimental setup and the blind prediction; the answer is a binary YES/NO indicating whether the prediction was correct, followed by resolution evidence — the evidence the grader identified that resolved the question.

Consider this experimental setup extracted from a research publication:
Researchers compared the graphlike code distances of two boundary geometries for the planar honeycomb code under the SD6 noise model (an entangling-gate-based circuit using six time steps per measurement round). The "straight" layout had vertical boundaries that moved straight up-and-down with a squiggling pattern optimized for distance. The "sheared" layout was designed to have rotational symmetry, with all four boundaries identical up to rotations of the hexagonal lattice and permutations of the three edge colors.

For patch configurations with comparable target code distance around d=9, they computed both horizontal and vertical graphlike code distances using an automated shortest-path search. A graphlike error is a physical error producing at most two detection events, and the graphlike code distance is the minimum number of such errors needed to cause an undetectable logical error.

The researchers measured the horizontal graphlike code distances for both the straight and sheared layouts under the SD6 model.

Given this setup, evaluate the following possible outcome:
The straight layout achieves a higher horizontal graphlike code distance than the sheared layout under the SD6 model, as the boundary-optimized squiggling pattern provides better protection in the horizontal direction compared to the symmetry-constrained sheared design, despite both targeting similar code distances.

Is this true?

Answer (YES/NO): YES